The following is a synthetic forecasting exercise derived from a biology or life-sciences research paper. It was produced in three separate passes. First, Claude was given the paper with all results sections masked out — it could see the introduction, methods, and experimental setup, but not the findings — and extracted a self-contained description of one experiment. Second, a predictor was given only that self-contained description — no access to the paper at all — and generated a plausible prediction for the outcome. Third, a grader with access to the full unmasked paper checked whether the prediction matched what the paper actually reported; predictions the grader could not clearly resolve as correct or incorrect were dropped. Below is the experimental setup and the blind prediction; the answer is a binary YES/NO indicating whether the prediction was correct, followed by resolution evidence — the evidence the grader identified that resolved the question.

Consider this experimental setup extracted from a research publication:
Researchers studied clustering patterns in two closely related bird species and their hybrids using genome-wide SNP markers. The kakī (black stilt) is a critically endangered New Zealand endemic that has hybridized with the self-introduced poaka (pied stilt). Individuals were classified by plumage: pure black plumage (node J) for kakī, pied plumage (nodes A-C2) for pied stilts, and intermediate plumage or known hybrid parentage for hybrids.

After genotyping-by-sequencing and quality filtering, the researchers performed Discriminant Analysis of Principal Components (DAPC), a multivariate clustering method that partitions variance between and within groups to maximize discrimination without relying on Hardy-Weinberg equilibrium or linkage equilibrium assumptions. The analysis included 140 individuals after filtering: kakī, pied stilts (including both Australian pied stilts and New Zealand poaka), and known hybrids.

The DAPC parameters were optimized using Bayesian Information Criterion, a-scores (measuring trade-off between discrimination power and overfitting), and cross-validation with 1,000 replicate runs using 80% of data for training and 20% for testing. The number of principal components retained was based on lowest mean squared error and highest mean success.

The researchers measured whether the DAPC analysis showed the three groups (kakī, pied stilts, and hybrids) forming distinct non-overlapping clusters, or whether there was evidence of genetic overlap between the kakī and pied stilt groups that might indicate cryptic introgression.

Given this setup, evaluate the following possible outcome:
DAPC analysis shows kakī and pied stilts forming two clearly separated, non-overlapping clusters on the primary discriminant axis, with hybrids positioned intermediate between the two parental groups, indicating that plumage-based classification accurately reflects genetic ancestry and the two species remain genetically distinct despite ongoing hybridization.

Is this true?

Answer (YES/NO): YES